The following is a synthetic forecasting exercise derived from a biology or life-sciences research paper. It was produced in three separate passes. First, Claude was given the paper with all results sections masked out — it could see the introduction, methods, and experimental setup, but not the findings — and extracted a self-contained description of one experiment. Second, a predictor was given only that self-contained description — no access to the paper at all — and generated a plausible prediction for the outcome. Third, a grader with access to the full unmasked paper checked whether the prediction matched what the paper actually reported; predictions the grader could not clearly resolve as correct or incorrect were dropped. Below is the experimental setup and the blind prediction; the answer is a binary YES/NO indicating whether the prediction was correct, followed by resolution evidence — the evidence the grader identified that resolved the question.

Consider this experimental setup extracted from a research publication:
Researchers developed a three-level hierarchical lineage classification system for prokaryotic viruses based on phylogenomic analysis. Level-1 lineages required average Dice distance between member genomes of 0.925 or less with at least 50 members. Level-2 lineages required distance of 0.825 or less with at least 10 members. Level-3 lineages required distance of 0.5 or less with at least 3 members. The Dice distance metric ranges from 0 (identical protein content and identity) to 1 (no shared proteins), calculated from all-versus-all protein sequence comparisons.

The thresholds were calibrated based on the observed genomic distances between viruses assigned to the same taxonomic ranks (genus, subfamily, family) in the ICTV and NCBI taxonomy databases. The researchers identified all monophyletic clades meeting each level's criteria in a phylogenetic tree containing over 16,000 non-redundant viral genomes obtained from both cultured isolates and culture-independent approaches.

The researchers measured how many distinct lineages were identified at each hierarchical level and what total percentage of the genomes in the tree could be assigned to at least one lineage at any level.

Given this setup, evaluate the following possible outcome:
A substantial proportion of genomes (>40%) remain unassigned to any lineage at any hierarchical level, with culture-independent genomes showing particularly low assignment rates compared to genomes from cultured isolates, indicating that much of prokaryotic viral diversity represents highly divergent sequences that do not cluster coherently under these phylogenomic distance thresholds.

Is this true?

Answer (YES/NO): NO